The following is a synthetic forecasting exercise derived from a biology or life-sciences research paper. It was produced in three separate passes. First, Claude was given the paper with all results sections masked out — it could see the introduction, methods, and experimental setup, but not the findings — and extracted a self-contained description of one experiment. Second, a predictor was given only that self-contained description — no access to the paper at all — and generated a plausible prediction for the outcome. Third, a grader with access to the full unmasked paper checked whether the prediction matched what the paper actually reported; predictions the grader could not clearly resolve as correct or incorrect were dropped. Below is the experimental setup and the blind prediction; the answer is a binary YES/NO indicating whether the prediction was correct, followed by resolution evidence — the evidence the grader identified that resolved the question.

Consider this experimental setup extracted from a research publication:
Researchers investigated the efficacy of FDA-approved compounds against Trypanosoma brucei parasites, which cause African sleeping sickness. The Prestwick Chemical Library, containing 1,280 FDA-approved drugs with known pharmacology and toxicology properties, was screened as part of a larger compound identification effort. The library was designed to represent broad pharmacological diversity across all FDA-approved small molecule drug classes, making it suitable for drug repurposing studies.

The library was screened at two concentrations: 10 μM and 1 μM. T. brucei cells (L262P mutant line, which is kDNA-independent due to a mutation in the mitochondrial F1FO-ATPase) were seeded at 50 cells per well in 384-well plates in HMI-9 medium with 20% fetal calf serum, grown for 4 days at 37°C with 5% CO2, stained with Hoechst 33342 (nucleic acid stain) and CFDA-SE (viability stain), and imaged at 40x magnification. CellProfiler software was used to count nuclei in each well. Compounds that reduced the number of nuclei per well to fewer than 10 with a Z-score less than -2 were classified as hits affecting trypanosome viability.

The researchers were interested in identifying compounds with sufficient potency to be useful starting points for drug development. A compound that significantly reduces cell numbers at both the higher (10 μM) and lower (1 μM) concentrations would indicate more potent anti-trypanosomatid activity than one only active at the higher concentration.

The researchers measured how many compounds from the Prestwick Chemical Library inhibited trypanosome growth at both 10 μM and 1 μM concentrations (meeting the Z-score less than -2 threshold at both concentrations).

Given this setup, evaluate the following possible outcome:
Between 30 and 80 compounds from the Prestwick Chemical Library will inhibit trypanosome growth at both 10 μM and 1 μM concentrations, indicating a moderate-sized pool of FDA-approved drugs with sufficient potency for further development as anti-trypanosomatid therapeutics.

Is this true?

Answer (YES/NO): YES